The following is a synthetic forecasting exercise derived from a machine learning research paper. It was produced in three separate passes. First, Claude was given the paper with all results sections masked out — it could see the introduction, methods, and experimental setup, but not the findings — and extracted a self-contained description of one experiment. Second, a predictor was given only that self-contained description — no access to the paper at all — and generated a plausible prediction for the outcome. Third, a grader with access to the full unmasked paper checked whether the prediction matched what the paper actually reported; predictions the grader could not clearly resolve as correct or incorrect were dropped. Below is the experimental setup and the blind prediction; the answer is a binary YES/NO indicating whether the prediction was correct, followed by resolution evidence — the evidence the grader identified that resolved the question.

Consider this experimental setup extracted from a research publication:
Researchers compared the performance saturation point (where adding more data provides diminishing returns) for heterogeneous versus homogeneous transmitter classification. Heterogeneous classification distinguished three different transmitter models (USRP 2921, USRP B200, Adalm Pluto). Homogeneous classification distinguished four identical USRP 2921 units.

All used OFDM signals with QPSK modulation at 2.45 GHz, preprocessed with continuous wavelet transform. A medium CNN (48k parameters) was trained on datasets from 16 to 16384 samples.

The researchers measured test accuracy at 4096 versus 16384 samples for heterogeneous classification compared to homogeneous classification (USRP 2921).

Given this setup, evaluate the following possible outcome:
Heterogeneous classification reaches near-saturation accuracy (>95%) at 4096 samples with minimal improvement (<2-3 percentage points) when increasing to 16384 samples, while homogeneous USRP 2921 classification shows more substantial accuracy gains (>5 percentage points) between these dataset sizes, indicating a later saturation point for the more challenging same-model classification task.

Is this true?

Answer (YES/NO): NO